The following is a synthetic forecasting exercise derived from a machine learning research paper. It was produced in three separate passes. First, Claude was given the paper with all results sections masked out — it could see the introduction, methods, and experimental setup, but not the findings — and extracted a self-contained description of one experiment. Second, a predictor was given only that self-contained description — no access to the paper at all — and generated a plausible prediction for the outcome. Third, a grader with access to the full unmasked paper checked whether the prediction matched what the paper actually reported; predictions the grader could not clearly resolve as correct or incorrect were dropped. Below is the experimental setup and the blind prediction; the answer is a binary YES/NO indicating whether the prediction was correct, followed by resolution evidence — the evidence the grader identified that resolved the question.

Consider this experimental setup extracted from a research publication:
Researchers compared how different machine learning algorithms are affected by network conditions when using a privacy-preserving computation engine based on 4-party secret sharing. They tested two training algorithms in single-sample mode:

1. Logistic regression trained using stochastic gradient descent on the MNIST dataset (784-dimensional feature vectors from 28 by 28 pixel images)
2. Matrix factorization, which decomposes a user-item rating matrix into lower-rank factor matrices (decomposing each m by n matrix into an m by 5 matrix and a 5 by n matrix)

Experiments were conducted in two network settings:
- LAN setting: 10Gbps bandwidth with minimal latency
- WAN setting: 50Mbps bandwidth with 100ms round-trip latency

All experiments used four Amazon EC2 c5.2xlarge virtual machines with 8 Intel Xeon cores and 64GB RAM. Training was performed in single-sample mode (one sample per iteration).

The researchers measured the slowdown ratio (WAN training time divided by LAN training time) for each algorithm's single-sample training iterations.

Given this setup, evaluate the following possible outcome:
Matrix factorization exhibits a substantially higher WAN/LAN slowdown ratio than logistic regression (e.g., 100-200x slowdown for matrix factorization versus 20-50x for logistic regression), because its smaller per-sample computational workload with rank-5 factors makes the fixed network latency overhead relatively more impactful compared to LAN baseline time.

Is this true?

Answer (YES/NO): NO